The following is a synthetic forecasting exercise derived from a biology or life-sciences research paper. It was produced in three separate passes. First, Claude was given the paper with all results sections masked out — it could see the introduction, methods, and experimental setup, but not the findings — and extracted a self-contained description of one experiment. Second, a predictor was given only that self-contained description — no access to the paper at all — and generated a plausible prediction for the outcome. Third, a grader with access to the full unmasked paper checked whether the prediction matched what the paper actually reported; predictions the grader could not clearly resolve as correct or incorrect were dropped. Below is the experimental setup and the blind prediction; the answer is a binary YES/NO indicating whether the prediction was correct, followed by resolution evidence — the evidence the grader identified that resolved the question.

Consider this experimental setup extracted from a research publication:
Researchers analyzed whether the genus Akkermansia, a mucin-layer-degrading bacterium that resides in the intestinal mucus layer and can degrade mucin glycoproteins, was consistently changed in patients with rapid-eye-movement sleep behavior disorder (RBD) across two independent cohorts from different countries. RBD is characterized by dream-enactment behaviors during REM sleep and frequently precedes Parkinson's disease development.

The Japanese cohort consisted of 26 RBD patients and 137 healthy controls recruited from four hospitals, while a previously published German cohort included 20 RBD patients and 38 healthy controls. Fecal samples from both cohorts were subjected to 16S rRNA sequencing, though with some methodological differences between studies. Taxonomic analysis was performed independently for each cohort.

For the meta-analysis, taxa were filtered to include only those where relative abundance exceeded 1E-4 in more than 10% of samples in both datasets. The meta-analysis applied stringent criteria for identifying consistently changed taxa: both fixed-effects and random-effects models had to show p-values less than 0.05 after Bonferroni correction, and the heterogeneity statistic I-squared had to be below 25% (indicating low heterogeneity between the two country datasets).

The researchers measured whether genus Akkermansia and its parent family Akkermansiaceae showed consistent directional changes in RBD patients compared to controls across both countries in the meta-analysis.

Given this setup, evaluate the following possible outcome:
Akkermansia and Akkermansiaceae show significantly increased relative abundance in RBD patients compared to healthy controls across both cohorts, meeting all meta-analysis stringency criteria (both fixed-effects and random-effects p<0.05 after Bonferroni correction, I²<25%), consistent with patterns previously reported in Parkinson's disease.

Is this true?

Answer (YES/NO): YES